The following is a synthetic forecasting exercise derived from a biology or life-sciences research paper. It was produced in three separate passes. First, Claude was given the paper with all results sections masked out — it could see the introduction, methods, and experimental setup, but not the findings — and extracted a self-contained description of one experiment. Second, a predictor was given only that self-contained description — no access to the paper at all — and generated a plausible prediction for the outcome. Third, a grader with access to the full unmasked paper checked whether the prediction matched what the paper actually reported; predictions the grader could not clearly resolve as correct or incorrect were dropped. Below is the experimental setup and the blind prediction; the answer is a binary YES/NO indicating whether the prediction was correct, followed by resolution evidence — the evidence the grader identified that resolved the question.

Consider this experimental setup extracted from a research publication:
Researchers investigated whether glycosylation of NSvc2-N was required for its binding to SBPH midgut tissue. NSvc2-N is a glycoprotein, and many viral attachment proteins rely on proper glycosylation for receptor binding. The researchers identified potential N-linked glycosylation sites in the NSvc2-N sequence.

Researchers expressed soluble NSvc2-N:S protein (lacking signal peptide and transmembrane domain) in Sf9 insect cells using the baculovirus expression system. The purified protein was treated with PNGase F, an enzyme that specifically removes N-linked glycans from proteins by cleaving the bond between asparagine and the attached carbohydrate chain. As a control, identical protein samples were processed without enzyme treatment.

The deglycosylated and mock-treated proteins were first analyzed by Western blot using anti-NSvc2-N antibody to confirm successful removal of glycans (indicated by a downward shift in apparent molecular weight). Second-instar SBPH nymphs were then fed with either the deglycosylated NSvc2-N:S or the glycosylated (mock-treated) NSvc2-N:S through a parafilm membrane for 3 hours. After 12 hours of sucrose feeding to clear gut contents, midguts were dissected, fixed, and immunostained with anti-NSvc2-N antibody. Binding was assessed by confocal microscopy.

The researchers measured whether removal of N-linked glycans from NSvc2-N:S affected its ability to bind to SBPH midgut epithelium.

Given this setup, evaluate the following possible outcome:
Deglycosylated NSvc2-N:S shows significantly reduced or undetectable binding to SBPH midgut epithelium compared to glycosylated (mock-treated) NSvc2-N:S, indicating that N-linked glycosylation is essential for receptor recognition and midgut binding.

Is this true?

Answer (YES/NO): YES